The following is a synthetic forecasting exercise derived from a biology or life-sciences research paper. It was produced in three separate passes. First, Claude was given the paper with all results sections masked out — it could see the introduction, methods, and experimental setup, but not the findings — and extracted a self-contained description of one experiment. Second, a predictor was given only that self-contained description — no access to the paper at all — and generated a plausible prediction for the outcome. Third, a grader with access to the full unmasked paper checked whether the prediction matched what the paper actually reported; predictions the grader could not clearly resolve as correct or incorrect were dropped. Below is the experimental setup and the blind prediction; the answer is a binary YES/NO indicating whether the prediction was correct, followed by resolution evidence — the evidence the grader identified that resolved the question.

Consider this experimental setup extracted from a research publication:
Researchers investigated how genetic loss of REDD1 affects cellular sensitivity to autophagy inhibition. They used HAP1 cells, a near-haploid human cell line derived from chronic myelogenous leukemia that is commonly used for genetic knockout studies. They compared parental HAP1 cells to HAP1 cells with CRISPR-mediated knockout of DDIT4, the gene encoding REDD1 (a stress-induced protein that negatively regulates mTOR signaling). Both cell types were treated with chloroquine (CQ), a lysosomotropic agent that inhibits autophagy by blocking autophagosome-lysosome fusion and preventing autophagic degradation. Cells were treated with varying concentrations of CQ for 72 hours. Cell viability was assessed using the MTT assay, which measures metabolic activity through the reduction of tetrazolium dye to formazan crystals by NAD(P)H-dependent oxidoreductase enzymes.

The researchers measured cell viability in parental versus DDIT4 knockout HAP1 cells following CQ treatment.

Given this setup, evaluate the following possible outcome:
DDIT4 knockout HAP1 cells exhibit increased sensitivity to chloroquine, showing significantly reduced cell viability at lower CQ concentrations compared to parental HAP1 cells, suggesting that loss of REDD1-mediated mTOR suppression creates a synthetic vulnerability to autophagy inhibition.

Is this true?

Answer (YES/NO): NO